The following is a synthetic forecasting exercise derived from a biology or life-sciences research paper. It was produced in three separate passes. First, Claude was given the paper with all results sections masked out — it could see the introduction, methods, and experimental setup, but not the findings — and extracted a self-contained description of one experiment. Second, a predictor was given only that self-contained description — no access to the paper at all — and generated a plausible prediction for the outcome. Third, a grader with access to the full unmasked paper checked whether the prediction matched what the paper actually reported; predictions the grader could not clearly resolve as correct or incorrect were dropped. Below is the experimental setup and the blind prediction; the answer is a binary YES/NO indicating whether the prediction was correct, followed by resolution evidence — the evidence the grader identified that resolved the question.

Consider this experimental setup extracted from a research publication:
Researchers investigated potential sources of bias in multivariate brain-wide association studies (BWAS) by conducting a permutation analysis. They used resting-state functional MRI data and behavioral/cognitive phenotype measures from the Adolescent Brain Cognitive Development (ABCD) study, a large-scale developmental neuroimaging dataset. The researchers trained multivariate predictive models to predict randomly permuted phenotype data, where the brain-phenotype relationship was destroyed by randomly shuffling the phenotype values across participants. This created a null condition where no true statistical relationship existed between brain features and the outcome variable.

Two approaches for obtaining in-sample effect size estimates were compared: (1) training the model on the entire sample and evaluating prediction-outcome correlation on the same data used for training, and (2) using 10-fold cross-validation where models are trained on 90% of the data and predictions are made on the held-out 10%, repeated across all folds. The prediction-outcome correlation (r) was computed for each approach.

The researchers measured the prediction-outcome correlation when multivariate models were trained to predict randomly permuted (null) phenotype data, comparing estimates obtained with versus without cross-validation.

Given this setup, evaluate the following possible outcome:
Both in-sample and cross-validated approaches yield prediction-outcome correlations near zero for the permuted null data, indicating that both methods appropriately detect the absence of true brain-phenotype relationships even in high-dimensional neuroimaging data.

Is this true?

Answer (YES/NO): NO